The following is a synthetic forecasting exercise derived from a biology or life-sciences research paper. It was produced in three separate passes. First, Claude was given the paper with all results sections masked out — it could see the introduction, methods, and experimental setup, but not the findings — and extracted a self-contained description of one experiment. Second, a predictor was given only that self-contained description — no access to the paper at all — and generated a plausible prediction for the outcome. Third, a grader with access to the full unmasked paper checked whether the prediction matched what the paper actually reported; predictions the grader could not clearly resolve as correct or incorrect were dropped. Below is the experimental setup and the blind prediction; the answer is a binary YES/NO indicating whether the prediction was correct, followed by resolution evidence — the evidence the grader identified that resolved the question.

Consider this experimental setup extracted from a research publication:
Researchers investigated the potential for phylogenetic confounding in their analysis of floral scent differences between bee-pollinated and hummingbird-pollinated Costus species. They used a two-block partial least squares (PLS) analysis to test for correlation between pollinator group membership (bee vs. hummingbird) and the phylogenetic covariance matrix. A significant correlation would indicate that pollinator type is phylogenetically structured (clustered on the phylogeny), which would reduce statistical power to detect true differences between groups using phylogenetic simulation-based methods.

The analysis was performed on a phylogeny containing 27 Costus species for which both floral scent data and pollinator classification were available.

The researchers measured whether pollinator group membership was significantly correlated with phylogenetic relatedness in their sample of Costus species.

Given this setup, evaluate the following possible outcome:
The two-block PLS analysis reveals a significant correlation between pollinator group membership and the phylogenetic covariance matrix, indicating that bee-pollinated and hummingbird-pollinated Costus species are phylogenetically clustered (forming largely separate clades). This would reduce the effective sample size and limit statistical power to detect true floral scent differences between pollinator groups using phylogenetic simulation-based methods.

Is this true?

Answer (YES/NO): YES